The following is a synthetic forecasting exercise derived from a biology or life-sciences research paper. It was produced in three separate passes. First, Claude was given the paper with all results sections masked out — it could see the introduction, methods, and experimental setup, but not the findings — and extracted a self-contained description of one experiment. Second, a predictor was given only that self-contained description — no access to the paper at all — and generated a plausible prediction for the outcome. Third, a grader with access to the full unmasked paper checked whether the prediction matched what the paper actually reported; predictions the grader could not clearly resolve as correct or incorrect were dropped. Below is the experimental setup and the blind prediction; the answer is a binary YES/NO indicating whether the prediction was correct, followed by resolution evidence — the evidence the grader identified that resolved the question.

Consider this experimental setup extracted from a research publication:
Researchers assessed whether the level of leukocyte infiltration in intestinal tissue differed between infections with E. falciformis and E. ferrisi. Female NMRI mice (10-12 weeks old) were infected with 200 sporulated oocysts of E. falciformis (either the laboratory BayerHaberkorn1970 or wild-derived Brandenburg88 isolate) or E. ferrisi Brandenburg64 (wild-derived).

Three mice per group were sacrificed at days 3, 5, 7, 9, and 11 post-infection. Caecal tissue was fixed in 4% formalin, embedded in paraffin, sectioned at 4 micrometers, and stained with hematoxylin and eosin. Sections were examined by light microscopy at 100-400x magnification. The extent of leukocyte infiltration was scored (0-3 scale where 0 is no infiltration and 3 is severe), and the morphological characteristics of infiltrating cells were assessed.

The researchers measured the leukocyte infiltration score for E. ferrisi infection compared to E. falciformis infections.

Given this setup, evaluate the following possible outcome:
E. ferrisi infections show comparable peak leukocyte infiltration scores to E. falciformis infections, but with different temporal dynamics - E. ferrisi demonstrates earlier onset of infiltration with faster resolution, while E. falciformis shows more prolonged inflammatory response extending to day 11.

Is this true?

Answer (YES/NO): NO